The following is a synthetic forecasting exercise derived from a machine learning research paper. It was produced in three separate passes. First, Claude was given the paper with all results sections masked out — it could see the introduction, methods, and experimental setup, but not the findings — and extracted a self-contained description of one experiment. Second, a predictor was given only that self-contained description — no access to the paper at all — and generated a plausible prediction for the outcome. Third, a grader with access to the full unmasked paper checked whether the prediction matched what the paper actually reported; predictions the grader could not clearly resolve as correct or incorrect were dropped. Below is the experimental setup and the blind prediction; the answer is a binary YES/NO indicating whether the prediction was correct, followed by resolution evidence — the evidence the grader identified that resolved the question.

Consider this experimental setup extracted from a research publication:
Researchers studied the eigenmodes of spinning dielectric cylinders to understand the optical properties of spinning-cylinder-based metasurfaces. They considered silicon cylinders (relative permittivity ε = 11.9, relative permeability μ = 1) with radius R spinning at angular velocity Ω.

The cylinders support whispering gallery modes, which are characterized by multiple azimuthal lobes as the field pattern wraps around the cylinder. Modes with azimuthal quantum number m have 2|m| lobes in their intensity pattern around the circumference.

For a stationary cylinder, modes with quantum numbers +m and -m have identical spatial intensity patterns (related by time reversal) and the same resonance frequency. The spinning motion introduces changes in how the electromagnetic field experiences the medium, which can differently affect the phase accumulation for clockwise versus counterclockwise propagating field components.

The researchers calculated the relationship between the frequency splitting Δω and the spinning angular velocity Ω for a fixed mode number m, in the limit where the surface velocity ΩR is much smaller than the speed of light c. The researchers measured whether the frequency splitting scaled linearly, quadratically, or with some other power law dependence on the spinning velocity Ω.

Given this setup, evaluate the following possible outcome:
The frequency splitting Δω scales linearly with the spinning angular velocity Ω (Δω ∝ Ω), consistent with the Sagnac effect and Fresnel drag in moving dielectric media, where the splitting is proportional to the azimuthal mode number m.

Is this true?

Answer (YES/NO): YES